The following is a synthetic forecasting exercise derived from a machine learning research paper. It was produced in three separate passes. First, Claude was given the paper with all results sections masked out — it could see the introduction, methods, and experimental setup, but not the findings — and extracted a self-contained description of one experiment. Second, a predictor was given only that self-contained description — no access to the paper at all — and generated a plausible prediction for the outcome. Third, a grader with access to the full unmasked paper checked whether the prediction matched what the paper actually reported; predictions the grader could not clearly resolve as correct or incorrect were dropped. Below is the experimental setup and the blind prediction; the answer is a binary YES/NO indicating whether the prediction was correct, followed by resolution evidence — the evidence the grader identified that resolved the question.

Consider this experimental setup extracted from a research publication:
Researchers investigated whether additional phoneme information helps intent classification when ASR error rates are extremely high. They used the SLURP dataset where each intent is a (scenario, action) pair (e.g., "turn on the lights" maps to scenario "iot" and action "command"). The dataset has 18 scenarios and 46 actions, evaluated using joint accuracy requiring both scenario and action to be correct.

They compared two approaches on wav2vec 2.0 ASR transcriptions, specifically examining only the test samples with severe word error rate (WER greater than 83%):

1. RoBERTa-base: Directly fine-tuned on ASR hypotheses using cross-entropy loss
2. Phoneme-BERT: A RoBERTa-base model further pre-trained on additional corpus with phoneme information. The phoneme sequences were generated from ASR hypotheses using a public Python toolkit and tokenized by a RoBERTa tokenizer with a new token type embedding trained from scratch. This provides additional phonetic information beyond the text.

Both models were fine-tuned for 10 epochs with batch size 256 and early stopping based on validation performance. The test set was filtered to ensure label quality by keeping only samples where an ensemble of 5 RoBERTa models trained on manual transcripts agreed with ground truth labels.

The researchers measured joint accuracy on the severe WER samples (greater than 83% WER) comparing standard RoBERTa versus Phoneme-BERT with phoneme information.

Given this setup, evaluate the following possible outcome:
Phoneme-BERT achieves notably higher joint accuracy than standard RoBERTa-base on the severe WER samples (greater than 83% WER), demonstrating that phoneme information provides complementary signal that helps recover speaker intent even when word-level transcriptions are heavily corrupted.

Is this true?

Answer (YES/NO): NO